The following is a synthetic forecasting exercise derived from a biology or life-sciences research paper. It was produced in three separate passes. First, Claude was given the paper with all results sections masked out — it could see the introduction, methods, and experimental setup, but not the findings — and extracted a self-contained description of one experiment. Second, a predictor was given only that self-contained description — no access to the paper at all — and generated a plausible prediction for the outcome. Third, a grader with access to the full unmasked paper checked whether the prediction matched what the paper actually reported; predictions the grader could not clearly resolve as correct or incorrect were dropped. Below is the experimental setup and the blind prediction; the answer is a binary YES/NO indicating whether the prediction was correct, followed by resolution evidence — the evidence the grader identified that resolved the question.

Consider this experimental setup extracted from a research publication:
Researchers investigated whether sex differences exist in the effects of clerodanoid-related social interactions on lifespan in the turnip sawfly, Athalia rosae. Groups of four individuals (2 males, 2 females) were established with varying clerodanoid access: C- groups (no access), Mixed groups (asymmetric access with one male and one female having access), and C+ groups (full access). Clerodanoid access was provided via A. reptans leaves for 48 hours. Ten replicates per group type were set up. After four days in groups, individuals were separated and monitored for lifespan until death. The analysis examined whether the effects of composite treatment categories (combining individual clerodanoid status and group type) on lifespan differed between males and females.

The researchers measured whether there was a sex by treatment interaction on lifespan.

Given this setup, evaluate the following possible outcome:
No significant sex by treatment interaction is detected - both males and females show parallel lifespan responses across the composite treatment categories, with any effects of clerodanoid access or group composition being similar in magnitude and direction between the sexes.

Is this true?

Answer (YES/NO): YES